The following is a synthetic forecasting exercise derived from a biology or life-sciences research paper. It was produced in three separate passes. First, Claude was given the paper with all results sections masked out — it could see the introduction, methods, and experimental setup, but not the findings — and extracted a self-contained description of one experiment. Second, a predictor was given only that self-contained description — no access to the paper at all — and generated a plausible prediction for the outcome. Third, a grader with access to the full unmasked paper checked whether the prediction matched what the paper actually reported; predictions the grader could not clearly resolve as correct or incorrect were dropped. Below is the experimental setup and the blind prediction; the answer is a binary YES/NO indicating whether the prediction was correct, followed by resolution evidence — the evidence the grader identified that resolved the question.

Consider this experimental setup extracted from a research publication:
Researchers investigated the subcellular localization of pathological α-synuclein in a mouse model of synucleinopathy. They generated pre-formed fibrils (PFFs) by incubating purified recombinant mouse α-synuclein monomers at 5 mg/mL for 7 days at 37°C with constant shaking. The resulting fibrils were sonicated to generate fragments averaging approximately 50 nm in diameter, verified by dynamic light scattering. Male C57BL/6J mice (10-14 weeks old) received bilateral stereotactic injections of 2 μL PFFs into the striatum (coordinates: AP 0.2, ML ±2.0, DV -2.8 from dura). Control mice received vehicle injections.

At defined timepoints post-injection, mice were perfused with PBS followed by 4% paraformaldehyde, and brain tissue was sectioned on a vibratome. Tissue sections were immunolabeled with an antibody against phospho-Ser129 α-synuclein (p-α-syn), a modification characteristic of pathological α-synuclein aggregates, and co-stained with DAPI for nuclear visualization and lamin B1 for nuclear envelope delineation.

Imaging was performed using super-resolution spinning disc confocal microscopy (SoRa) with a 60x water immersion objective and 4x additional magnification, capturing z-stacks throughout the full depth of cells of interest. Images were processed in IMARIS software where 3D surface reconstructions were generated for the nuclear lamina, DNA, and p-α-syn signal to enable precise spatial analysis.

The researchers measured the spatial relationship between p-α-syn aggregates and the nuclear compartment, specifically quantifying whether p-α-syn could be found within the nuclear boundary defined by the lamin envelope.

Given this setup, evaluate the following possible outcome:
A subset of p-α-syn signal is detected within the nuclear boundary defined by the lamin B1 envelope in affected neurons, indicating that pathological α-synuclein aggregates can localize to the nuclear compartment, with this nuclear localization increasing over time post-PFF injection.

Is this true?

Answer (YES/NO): YES